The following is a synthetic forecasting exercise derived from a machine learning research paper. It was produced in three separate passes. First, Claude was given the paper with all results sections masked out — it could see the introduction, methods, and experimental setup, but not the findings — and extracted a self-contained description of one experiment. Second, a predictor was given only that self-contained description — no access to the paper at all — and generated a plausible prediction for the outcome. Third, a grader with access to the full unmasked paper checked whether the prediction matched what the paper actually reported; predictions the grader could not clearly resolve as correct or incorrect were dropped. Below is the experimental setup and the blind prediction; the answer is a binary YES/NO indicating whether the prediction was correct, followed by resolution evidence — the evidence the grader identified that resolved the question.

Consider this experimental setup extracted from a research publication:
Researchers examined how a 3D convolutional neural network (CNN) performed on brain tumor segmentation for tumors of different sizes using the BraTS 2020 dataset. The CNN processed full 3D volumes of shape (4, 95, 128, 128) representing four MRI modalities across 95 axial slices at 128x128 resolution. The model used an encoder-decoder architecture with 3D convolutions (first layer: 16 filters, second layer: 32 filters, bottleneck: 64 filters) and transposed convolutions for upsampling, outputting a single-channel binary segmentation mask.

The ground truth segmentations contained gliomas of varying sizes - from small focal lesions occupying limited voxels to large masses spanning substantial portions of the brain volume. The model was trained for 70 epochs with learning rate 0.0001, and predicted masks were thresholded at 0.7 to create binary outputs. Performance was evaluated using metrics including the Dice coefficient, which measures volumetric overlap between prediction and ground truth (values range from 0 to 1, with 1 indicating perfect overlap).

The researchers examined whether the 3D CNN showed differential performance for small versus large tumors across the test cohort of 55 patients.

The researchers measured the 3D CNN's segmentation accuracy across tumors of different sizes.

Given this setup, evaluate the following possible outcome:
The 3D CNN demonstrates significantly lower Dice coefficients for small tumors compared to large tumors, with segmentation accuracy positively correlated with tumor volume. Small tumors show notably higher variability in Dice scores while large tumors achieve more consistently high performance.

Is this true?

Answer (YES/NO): YES